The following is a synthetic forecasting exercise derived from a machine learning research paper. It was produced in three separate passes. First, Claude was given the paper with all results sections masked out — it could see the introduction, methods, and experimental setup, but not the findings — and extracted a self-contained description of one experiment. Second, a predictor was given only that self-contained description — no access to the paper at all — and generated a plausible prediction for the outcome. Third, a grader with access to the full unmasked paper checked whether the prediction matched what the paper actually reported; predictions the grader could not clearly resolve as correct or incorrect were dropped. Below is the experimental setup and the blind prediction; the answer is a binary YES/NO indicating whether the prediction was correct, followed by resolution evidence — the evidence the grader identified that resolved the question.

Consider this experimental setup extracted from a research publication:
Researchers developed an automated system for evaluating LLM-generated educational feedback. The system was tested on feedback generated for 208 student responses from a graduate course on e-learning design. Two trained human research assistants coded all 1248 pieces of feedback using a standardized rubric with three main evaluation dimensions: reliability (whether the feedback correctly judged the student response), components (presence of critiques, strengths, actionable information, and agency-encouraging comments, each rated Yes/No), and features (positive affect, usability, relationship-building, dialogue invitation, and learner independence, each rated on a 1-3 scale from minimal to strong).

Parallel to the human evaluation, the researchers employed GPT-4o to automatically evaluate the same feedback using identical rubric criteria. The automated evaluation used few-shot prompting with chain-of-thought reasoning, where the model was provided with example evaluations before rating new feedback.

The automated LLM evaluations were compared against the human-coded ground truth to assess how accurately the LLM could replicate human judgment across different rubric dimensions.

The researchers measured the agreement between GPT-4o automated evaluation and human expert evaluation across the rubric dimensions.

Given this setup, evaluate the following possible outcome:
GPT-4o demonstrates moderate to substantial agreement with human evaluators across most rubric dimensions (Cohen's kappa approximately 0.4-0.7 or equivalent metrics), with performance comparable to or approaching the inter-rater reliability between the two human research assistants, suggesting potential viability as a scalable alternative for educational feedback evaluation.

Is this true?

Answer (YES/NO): NO